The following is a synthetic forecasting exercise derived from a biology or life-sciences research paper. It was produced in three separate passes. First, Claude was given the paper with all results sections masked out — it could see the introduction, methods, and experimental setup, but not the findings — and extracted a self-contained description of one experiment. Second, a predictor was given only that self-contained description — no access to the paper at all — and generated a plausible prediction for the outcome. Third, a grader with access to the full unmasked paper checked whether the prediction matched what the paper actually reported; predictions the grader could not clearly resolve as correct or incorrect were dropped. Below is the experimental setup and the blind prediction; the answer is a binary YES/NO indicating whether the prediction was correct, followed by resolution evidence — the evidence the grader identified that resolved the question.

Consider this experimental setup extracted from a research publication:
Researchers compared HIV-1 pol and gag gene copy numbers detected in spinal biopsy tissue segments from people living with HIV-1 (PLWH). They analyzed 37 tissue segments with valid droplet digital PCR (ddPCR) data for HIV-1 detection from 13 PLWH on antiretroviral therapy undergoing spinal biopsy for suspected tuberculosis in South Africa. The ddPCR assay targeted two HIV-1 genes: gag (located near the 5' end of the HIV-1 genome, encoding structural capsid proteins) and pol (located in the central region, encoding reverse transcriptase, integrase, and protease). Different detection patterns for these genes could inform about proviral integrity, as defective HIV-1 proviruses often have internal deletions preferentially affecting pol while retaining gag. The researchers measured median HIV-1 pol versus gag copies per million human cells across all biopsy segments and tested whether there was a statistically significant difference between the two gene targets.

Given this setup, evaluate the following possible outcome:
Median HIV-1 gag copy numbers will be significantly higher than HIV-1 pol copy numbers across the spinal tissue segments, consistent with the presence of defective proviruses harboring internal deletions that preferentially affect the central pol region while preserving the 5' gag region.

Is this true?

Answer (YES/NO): YES